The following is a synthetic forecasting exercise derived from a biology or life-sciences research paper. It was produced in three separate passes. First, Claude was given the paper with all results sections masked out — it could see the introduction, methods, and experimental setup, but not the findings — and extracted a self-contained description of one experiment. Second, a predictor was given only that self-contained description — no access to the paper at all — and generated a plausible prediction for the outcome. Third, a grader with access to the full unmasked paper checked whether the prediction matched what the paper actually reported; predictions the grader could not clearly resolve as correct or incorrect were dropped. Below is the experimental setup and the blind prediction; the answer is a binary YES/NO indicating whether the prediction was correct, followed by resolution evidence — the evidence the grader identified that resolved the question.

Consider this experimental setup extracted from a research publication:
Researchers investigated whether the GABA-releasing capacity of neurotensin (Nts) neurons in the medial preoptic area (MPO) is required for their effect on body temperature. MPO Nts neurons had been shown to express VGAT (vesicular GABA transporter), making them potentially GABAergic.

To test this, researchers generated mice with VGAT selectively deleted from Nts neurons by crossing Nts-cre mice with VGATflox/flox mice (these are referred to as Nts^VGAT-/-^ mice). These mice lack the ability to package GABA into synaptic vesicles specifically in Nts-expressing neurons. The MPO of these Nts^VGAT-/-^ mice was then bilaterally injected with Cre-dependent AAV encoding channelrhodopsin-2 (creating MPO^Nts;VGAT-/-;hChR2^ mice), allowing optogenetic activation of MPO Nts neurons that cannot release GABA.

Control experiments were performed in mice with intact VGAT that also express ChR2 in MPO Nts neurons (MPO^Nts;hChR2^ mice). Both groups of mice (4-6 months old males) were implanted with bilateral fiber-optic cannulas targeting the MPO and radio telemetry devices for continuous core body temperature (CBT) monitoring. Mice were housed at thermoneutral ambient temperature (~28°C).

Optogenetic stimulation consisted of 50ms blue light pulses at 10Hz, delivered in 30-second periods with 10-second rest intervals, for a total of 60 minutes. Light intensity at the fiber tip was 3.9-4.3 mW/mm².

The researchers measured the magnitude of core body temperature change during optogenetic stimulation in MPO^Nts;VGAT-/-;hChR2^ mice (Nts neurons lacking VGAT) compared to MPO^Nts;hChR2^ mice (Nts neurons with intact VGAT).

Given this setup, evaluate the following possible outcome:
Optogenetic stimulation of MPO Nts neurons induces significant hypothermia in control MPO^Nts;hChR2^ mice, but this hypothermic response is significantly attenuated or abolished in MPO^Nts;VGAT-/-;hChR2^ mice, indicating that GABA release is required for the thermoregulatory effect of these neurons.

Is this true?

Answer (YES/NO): NO